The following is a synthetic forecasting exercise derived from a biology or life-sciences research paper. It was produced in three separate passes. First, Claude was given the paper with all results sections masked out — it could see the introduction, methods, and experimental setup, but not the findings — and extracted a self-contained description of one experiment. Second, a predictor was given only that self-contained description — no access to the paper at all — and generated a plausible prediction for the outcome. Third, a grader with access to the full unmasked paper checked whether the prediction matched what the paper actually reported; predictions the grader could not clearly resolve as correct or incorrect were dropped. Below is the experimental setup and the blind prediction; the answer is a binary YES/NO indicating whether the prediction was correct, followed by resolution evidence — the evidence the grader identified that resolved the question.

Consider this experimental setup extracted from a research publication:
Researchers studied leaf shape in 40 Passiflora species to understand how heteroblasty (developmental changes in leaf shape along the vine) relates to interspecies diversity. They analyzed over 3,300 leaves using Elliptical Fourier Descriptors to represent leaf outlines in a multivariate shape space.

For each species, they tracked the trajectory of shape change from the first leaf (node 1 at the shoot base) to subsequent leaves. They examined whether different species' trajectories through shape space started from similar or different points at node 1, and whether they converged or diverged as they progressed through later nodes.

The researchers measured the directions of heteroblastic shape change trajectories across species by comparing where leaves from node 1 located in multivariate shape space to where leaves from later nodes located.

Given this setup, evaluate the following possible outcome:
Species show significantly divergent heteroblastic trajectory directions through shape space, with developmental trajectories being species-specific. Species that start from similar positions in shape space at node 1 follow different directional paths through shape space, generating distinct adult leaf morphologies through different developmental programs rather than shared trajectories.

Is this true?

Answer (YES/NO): YES